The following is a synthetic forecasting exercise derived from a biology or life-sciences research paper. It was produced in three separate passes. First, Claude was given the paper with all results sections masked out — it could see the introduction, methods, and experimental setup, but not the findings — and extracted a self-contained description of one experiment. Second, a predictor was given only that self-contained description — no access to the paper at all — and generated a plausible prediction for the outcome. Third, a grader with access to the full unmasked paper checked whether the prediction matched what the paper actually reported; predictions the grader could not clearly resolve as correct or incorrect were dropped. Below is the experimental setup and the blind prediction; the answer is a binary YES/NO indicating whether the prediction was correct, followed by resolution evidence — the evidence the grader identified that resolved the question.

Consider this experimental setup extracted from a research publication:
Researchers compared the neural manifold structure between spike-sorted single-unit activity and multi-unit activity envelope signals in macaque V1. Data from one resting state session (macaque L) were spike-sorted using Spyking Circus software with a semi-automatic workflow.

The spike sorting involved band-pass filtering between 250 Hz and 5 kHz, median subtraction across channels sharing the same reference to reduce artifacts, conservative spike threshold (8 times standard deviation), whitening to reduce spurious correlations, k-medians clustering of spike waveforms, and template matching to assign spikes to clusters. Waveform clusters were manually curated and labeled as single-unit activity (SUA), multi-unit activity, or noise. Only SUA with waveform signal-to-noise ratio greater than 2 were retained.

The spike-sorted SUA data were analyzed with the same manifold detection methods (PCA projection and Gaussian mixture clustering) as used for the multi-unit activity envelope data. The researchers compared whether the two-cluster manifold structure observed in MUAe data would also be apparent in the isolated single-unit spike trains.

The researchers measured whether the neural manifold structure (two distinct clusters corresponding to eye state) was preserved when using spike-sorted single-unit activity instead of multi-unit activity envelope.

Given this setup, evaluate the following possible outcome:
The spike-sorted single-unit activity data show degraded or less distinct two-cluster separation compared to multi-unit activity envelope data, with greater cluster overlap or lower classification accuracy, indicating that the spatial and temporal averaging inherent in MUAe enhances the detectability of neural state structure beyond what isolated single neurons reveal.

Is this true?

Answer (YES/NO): NO